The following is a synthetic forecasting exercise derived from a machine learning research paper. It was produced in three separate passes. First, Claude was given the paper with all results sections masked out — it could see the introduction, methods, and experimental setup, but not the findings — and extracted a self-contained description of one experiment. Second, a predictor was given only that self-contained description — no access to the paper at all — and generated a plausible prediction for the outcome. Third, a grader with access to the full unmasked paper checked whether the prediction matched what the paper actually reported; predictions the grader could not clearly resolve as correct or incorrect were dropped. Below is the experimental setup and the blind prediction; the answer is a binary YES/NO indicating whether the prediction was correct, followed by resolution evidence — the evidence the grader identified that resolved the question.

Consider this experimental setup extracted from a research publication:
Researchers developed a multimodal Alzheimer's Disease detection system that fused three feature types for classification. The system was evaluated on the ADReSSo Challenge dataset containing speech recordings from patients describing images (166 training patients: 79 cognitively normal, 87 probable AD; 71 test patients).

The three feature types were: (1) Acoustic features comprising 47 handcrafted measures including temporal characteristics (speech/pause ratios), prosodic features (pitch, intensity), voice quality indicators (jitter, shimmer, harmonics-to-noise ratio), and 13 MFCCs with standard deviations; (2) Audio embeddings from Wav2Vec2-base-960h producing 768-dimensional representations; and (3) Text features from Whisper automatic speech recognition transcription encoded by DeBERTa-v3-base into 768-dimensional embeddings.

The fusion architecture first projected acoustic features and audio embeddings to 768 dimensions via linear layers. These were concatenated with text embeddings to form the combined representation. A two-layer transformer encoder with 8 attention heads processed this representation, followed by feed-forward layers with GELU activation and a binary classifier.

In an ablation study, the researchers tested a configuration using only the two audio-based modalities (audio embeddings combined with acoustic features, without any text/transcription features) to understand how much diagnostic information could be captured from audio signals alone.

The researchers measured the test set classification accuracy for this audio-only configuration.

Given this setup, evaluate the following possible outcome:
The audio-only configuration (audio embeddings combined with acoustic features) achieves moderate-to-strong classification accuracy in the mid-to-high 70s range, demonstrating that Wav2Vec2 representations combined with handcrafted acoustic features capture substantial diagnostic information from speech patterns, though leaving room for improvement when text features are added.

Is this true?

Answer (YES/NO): NO